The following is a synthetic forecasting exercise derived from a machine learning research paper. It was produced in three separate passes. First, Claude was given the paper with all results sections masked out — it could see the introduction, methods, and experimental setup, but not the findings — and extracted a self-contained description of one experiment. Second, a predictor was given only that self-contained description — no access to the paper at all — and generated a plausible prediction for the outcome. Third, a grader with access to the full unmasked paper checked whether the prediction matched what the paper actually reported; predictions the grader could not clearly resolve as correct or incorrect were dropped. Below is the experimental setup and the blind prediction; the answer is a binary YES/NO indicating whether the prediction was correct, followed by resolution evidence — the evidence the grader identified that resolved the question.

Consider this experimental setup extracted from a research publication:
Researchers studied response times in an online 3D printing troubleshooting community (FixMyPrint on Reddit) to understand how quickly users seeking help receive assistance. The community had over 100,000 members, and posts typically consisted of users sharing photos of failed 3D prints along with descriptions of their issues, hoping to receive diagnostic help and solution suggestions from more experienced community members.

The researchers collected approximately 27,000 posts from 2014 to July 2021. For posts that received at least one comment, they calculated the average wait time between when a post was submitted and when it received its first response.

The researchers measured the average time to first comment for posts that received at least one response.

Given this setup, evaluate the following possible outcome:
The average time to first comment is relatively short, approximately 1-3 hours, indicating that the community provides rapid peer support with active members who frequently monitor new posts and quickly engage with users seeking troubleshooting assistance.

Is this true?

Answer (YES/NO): NO